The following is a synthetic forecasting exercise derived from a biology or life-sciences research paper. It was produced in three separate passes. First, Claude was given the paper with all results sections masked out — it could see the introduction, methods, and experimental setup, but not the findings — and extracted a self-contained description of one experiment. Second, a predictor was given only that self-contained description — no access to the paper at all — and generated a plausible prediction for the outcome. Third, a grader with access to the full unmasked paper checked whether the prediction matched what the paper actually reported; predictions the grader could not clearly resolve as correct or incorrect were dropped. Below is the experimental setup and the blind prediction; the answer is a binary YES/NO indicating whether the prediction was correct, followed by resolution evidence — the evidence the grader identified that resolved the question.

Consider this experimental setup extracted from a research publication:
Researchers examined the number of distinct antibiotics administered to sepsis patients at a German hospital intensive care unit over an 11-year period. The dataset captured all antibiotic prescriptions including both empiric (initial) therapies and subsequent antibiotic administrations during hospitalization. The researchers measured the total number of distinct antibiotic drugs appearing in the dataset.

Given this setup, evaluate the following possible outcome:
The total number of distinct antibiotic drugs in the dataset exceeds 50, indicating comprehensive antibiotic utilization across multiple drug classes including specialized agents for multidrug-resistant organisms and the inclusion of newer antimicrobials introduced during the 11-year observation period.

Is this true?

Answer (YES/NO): NO